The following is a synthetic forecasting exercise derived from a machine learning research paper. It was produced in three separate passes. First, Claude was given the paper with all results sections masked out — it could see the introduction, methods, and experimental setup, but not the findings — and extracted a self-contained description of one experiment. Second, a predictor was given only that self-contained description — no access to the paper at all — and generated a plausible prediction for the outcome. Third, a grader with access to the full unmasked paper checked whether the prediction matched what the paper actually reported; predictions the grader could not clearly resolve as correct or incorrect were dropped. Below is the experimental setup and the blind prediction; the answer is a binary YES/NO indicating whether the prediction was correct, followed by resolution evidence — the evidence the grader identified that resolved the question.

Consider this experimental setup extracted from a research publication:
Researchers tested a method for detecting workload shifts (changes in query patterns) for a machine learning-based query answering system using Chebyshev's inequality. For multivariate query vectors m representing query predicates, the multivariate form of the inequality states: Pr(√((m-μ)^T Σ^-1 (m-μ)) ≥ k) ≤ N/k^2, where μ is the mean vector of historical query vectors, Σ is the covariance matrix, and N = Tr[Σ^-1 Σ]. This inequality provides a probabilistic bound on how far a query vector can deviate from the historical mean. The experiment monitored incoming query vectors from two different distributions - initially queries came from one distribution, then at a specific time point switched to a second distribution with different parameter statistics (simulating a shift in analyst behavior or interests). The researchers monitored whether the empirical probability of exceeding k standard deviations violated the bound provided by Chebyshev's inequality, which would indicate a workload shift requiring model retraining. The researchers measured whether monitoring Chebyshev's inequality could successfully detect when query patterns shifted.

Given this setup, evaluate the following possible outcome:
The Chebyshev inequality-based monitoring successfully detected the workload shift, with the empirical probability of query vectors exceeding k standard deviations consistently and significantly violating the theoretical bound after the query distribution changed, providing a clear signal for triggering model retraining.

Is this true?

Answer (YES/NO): YES